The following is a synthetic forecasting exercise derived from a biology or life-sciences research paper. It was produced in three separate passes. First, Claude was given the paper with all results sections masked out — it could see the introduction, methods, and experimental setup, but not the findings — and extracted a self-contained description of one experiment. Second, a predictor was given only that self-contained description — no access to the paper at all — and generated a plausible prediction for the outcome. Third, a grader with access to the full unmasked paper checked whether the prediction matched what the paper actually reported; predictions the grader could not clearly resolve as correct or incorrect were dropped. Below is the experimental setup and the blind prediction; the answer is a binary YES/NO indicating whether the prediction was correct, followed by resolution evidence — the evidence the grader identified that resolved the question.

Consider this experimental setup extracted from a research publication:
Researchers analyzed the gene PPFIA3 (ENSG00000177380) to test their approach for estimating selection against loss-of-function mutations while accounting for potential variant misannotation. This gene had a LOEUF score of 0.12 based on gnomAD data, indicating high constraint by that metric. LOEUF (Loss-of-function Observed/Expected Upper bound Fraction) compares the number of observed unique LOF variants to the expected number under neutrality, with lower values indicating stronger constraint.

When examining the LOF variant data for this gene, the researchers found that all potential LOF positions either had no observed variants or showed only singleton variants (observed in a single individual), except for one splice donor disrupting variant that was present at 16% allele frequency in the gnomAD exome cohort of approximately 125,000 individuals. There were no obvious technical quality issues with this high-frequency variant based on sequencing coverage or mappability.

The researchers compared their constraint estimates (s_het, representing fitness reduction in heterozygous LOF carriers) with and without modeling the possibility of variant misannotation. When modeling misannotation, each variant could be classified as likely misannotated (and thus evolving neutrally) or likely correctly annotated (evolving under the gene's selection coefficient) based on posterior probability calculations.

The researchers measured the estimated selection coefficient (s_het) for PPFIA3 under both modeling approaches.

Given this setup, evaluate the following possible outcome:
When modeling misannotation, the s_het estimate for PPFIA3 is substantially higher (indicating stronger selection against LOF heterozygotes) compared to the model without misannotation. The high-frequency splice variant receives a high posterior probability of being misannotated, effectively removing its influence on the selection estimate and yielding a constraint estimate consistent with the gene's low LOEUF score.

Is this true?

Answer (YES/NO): YES